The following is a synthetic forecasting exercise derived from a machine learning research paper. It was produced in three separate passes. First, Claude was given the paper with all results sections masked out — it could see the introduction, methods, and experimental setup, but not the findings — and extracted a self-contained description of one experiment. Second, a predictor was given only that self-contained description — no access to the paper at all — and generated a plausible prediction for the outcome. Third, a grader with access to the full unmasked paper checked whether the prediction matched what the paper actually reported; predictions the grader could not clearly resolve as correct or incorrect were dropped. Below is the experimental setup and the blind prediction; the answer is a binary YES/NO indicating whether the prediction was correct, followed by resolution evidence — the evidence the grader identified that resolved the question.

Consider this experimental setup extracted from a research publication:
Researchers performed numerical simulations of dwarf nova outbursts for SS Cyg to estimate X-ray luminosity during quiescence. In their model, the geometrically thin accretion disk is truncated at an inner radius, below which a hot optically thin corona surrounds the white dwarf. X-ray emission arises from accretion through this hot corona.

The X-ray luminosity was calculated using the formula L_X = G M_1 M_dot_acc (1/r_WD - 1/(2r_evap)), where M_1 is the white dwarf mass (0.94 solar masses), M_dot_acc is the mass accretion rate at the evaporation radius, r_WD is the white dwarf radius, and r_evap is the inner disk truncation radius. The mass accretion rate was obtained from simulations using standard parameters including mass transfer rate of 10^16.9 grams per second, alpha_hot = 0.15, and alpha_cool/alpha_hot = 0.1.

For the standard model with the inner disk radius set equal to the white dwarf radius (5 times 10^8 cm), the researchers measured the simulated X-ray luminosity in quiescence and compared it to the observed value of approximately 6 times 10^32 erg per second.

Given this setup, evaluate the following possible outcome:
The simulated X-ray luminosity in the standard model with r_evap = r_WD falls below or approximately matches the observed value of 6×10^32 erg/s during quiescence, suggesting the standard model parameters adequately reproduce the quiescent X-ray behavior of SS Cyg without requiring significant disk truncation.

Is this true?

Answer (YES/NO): NO